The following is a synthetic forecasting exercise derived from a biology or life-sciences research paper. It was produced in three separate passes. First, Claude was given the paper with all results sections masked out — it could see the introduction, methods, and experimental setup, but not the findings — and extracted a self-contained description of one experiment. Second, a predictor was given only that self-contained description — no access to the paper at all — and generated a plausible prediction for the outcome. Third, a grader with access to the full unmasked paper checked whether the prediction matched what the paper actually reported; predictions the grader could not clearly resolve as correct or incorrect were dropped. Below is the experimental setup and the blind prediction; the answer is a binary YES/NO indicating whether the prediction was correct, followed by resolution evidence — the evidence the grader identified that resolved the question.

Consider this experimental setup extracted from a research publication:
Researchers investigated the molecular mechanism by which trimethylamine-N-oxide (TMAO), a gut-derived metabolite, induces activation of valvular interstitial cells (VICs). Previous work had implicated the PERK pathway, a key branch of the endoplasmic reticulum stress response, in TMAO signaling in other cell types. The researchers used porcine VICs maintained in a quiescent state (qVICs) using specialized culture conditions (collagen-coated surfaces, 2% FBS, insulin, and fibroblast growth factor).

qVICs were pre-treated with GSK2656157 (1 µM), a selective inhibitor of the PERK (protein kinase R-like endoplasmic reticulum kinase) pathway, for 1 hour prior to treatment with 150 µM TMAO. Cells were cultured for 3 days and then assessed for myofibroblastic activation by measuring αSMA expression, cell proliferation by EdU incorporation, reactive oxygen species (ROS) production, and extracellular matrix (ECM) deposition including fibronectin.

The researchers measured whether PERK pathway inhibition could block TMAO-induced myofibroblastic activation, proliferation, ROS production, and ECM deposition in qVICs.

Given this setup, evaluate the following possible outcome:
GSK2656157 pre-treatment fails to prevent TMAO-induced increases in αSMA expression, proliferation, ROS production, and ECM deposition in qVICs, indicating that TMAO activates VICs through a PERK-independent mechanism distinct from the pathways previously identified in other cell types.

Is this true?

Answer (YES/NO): NO